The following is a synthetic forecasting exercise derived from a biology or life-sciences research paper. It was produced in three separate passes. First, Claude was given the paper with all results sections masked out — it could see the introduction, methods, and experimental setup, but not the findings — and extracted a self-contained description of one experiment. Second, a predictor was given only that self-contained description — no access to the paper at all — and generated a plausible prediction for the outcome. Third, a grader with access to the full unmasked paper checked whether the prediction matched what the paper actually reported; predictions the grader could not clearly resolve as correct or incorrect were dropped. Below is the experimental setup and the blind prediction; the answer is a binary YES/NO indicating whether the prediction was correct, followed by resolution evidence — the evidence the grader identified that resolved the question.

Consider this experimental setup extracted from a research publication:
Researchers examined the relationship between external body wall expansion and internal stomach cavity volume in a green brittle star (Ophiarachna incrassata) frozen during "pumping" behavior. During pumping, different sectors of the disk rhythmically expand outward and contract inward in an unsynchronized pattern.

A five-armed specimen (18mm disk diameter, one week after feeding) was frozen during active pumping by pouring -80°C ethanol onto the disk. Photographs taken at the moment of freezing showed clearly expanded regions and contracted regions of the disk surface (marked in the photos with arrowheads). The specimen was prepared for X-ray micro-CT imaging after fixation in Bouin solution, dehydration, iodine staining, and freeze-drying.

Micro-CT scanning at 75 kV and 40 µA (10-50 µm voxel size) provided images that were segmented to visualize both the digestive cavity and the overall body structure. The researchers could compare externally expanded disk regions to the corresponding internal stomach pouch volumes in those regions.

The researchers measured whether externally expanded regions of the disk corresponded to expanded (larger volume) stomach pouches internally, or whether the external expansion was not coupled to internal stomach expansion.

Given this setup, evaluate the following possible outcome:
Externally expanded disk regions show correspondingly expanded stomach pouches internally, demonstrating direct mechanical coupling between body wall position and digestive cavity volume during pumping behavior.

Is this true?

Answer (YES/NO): YES